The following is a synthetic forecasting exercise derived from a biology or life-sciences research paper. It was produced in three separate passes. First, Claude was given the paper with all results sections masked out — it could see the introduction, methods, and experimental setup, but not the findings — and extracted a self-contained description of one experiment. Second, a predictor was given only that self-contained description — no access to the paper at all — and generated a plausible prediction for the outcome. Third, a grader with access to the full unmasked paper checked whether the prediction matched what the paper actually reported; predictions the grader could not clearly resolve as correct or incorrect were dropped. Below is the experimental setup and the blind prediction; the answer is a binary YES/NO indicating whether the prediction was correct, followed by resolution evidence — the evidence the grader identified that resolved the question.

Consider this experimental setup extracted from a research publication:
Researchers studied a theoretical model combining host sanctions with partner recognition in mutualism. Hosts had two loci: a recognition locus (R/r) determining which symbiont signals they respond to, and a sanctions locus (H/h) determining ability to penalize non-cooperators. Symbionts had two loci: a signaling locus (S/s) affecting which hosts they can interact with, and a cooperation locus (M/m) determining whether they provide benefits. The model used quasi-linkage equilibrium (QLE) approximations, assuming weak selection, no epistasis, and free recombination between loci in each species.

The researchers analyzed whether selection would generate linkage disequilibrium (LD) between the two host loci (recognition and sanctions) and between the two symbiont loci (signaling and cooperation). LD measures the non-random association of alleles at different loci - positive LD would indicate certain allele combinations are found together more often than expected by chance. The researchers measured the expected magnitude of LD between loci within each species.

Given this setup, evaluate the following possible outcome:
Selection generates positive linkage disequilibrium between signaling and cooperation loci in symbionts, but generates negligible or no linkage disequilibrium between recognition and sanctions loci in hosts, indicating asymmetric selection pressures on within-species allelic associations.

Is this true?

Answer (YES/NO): NO